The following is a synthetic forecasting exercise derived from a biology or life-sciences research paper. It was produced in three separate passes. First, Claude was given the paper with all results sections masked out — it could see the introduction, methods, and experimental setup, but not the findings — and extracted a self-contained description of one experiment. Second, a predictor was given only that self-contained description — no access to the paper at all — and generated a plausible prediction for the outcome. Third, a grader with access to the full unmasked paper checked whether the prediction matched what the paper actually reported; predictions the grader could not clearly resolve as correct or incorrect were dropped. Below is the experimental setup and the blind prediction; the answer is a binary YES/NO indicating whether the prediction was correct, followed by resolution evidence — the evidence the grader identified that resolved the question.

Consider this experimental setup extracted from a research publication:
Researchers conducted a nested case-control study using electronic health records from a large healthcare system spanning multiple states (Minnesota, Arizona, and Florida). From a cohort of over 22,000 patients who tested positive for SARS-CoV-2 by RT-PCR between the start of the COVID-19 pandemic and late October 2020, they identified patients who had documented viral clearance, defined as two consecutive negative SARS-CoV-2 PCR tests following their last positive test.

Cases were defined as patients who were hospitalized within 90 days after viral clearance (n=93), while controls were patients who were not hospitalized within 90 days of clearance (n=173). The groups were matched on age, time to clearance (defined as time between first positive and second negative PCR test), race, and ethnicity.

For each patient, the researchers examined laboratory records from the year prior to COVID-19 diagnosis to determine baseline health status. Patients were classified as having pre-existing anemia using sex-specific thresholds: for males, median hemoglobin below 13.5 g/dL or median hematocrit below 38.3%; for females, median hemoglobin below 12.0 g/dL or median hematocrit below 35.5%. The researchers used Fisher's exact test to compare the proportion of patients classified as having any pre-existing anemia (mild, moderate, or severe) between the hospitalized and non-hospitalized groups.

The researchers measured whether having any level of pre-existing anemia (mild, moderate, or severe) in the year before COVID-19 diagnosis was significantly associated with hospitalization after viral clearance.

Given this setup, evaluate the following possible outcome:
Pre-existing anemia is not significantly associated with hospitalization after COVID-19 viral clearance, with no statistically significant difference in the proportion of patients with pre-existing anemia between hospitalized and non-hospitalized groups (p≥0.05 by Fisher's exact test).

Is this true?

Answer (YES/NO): NO